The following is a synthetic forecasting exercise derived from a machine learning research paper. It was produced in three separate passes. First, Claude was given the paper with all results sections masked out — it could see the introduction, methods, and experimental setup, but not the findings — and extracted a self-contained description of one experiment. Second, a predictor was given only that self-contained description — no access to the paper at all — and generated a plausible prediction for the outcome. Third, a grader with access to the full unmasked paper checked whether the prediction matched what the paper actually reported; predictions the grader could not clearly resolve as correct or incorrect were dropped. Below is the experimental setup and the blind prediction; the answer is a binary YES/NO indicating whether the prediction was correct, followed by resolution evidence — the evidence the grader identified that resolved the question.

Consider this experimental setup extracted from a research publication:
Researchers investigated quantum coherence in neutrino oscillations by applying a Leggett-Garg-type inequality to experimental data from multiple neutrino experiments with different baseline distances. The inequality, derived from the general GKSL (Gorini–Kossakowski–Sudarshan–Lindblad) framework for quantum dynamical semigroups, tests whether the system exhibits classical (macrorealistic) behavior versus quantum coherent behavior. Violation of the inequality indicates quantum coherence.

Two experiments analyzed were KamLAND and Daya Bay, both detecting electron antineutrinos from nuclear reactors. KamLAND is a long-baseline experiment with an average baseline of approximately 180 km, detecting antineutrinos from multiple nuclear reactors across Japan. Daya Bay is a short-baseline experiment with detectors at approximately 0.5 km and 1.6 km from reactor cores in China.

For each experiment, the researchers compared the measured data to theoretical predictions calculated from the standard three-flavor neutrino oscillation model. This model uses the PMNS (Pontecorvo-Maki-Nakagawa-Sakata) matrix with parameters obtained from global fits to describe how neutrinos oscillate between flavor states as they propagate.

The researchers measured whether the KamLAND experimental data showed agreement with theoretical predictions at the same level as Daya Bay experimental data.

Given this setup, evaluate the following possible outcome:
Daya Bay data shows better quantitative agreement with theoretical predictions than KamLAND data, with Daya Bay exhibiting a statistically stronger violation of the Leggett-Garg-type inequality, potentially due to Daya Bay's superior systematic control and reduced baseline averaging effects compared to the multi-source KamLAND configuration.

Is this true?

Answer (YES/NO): YES